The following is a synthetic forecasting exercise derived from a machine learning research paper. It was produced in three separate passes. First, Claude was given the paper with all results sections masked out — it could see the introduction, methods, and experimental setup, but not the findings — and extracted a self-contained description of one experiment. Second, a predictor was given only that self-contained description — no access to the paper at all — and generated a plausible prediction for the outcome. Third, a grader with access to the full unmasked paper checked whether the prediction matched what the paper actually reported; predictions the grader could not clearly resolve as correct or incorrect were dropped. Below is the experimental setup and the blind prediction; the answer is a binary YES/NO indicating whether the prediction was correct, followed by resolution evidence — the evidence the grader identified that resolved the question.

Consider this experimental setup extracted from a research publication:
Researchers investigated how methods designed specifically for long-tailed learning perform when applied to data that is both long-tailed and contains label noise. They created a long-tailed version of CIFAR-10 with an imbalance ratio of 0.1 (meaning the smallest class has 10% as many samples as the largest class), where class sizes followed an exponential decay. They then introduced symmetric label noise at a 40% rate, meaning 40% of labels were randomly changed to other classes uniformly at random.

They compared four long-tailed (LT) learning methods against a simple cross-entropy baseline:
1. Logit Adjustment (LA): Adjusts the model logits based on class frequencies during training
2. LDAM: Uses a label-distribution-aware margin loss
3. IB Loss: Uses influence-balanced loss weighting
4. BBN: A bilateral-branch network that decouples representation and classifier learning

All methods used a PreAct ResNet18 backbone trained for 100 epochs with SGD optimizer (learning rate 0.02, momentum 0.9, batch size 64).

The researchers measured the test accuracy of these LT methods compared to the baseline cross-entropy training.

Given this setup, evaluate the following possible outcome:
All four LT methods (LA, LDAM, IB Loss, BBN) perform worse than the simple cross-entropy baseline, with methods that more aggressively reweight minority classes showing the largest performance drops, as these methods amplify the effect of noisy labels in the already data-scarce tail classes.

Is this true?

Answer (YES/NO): NO